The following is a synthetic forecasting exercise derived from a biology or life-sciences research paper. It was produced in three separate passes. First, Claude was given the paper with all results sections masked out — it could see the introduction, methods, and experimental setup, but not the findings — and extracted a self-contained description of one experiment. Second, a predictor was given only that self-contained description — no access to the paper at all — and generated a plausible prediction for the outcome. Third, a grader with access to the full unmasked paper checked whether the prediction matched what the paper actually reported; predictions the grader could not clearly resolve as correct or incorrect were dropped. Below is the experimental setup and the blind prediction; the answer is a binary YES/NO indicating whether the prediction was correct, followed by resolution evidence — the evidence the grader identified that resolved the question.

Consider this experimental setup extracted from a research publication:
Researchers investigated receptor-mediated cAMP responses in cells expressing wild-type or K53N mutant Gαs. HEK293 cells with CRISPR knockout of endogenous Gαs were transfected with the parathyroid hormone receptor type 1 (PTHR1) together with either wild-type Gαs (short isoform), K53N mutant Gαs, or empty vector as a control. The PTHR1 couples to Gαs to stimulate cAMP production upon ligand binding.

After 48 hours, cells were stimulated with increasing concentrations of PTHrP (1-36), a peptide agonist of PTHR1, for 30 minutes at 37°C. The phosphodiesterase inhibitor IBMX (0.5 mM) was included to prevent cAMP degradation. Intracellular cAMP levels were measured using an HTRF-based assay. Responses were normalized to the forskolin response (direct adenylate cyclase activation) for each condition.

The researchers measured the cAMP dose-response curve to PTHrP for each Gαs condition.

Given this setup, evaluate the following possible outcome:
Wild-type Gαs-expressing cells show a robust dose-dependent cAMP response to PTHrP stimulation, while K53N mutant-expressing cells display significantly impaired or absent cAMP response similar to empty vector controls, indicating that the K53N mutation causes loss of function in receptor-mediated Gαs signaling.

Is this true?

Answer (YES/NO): YES